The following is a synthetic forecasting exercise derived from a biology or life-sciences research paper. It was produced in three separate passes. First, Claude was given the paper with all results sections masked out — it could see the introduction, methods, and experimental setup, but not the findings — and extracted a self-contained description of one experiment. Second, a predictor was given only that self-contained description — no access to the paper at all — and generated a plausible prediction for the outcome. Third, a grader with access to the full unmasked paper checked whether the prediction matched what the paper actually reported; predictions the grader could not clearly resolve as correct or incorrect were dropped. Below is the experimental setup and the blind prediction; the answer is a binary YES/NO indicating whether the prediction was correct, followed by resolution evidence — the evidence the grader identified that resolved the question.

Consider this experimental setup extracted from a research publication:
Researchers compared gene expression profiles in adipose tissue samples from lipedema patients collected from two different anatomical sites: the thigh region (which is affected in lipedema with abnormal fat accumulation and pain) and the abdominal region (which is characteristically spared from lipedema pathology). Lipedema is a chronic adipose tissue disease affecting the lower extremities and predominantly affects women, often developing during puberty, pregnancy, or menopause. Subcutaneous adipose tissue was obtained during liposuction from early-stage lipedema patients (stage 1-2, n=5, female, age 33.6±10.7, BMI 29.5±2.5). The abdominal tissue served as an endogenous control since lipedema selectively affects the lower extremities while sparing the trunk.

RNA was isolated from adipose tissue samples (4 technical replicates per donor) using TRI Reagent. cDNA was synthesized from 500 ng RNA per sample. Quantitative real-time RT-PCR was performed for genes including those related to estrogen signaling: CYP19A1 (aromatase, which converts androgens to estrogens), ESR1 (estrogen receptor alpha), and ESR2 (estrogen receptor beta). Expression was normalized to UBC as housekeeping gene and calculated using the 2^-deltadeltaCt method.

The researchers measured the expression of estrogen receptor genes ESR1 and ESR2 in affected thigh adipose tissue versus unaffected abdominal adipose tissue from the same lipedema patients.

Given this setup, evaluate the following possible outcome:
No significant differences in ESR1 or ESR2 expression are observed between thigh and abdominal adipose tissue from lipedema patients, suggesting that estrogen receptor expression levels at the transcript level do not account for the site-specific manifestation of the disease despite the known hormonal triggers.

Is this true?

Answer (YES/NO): YES